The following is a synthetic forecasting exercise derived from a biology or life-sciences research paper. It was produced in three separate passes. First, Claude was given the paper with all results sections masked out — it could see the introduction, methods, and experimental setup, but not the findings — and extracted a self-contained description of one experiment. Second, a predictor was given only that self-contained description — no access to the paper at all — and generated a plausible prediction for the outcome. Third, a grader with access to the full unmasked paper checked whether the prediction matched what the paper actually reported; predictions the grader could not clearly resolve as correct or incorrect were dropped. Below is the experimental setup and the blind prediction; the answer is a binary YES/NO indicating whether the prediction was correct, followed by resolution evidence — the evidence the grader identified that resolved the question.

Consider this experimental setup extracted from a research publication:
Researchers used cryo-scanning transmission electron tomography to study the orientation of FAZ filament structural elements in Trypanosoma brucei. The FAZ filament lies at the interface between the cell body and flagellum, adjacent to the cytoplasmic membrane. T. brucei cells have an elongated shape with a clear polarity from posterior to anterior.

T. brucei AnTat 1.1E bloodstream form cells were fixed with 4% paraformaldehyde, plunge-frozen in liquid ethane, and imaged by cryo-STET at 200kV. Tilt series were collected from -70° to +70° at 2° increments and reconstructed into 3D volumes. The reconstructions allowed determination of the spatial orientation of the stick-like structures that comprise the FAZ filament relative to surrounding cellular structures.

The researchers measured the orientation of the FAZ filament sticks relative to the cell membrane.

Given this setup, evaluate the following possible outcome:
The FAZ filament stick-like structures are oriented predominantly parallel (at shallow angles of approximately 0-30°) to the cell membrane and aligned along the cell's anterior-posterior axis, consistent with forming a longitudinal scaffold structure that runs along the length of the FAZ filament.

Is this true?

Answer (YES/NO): NO